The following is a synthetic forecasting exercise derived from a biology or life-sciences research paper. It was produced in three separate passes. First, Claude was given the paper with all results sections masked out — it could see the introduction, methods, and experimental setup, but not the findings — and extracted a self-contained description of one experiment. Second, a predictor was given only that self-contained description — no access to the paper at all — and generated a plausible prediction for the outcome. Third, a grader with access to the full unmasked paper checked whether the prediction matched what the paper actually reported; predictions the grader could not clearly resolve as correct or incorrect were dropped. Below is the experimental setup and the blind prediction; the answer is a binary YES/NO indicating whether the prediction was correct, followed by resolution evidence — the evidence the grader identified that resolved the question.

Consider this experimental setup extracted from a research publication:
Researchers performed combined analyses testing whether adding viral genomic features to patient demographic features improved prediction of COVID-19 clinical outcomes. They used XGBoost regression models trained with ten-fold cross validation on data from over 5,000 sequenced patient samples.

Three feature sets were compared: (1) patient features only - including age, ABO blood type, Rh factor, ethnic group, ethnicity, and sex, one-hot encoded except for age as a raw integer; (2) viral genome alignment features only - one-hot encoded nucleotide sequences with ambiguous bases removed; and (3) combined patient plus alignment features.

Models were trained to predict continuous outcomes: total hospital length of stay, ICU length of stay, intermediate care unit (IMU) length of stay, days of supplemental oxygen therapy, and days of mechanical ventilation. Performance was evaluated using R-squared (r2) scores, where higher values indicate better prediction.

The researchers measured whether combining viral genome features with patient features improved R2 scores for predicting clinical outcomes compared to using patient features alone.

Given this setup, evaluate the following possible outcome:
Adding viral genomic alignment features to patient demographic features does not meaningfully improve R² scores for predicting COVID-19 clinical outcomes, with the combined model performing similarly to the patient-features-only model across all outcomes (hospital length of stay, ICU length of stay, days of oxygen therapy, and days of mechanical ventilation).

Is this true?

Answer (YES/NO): YES